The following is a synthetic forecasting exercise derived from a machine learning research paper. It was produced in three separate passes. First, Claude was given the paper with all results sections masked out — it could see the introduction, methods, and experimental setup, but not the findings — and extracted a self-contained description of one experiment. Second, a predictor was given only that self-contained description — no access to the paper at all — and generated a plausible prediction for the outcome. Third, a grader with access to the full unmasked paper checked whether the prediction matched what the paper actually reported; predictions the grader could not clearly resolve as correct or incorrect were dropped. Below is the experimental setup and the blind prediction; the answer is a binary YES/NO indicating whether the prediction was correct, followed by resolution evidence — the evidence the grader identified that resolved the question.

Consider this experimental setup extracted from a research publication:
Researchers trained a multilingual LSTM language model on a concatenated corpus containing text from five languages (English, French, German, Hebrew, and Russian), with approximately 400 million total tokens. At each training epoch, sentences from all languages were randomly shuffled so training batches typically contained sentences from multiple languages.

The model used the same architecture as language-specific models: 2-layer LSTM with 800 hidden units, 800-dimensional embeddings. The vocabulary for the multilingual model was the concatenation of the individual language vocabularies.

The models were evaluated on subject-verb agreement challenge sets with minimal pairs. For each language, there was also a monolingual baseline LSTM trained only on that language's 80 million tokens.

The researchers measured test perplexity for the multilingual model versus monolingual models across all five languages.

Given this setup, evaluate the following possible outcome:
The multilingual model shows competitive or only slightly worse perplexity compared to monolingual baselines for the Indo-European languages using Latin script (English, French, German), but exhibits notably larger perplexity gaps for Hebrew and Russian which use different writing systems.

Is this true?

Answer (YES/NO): NO